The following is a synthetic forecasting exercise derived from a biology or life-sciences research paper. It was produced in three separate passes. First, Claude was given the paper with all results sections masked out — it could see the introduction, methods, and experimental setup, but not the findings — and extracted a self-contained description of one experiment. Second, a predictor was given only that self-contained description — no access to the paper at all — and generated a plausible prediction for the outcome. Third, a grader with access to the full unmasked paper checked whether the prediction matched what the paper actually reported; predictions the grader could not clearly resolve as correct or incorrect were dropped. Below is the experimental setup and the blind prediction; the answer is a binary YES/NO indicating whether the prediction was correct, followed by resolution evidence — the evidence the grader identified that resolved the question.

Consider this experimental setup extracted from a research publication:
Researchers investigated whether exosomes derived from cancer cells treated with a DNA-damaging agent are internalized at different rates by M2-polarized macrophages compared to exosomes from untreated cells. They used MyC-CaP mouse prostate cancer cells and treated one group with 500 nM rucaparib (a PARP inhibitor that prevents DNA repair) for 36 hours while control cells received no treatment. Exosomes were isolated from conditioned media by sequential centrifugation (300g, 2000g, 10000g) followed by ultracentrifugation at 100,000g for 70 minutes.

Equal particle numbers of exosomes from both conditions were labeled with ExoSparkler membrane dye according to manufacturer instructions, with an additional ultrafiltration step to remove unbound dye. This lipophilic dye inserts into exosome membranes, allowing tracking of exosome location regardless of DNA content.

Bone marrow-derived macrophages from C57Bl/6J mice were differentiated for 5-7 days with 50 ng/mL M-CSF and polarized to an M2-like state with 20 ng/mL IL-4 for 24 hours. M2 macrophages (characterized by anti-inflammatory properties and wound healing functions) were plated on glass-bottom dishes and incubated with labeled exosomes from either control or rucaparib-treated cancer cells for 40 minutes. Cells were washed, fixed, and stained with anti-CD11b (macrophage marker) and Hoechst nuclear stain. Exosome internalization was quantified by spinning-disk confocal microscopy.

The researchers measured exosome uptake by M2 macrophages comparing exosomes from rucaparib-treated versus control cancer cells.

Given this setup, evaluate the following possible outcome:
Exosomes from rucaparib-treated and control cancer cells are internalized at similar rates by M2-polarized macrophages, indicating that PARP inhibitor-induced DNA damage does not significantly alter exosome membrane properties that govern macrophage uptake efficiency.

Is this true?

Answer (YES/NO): NO